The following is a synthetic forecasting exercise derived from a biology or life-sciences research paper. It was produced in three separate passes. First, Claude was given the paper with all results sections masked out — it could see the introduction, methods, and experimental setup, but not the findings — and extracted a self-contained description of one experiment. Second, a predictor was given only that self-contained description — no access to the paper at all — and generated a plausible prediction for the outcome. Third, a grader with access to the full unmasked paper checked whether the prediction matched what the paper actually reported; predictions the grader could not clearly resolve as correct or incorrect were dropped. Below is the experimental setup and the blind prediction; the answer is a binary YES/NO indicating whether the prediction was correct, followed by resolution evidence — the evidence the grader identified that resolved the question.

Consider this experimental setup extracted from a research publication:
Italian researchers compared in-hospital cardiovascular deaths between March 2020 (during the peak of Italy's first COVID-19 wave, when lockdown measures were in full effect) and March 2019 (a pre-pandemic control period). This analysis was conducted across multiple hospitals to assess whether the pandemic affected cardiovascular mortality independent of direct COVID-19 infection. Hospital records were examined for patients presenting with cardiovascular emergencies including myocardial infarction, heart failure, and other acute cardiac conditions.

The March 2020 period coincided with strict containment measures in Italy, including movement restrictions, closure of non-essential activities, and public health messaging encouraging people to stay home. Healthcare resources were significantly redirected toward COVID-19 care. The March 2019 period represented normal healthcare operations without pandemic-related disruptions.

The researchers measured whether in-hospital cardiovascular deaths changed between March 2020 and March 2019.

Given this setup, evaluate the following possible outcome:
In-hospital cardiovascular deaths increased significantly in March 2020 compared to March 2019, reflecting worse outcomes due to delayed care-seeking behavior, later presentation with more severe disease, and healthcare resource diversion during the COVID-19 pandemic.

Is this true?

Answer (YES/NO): YES